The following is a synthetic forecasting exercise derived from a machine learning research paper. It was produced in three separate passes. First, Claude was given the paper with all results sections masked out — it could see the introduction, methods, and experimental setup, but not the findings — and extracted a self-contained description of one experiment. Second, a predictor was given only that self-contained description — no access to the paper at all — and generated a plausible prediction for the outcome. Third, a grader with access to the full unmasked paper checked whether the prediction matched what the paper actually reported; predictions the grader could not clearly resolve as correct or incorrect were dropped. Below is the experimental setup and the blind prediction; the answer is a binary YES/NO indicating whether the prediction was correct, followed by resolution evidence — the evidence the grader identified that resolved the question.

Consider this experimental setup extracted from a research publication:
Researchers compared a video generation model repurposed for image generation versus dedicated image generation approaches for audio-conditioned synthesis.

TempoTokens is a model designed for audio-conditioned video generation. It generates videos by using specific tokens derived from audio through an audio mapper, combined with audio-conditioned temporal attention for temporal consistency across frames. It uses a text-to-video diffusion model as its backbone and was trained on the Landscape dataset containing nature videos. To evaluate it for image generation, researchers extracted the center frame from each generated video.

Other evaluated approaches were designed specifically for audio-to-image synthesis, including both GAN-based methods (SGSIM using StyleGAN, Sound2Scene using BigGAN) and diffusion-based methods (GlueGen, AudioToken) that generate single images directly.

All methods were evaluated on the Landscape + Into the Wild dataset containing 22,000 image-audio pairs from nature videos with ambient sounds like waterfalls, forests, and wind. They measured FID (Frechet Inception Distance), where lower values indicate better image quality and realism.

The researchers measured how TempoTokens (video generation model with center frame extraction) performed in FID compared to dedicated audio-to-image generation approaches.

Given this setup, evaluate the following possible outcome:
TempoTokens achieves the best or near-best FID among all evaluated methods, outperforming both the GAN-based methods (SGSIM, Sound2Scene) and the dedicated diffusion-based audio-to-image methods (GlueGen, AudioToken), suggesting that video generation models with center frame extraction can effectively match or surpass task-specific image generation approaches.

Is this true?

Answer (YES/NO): NO